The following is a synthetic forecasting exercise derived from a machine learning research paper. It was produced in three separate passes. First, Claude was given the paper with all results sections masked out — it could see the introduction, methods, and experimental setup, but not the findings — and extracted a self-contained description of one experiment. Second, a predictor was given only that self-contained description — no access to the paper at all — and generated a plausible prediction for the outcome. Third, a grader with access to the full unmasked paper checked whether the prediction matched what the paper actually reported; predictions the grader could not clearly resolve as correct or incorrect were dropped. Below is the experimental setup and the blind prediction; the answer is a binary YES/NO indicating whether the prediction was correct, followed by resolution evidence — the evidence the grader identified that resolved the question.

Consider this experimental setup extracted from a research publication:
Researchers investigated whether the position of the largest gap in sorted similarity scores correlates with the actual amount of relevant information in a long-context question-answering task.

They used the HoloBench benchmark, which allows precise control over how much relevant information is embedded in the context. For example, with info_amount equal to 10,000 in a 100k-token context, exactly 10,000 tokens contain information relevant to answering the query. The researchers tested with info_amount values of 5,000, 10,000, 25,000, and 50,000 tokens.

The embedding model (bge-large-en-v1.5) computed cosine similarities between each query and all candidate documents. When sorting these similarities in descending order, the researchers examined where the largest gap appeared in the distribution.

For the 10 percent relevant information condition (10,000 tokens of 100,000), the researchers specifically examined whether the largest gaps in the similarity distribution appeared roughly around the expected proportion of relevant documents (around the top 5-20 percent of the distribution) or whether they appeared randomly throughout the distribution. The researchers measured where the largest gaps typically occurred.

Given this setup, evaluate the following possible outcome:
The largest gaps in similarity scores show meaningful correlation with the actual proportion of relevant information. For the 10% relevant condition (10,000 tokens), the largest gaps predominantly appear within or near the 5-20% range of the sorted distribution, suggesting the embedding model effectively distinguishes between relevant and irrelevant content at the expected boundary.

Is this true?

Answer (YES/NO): YES